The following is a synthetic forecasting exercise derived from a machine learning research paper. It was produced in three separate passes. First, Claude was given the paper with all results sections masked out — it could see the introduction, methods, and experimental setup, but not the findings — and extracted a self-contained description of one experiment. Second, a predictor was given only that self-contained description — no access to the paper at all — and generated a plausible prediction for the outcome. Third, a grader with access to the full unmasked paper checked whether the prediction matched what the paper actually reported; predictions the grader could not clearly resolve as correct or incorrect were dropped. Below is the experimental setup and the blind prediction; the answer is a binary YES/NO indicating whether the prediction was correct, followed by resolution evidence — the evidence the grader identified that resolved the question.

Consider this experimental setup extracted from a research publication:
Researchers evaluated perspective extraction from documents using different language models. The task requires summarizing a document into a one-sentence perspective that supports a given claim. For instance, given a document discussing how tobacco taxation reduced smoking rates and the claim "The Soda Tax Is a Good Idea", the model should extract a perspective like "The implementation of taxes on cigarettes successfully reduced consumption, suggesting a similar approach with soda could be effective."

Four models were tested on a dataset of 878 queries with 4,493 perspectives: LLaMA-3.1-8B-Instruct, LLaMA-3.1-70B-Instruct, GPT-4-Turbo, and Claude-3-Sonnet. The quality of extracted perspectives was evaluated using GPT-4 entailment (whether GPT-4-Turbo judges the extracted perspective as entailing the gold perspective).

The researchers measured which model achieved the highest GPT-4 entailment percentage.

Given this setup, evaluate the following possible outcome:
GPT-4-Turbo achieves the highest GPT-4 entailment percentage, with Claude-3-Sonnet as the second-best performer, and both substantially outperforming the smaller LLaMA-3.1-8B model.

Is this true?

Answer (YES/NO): NO